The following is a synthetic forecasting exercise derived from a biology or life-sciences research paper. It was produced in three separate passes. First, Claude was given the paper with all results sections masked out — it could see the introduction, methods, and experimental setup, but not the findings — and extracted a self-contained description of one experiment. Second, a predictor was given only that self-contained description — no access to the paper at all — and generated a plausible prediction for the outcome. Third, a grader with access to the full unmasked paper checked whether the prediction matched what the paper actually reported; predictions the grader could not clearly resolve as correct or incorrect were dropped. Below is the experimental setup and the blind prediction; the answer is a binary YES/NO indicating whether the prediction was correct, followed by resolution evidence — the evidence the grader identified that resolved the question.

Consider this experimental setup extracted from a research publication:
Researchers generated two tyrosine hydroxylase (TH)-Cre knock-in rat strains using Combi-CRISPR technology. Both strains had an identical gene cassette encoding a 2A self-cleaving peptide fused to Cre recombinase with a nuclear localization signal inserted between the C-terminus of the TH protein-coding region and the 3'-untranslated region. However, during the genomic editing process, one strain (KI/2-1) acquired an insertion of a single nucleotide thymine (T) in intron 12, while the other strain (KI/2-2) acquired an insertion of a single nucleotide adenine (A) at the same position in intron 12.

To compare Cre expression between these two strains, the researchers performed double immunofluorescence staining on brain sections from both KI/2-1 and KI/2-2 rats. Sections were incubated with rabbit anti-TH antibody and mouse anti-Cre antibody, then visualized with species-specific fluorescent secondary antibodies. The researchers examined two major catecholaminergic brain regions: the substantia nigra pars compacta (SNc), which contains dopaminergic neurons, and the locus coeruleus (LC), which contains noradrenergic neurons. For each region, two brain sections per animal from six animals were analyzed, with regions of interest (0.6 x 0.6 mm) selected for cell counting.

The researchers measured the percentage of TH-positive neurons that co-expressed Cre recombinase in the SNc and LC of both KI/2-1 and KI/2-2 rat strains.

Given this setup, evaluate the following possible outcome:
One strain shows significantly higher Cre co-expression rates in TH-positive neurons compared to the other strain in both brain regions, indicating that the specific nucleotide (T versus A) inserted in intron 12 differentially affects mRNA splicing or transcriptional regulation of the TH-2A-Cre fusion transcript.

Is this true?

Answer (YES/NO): NO